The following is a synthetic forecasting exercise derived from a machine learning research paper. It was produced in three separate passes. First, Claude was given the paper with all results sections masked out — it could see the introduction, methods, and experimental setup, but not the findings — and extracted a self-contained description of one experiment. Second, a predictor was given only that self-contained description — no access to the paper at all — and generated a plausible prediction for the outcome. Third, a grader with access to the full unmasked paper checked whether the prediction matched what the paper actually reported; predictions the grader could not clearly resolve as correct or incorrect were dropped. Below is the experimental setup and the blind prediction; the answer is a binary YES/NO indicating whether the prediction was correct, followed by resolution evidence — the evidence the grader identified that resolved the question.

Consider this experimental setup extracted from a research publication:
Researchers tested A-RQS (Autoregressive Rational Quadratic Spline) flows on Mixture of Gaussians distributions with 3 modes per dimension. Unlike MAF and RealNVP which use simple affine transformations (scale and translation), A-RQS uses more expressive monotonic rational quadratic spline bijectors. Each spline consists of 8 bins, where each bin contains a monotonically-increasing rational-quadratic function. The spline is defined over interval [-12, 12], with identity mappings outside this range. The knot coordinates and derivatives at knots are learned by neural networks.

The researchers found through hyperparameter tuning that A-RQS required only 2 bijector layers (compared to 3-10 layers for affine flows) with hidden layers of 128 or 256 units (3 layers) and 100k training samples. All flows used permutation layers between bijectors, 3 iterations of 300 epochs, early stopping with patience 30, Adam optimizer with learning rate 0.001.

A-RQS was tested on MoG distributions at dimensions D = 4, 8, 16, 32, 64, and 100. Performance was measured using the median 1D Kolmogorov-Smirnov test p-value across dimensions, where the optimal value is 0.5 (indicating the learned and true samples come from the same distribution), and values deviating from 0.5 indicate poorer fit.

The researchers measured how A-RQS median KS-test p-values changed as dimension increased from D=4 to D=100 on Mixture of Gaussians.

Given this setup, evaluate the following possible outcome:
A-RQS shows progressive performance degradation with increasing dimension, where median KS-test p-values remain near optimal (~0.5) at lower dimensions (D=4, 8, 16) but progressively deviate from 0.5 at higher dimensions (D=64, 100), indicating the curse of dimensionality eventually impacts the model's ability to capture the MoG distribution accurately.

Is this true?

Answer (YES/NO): NO